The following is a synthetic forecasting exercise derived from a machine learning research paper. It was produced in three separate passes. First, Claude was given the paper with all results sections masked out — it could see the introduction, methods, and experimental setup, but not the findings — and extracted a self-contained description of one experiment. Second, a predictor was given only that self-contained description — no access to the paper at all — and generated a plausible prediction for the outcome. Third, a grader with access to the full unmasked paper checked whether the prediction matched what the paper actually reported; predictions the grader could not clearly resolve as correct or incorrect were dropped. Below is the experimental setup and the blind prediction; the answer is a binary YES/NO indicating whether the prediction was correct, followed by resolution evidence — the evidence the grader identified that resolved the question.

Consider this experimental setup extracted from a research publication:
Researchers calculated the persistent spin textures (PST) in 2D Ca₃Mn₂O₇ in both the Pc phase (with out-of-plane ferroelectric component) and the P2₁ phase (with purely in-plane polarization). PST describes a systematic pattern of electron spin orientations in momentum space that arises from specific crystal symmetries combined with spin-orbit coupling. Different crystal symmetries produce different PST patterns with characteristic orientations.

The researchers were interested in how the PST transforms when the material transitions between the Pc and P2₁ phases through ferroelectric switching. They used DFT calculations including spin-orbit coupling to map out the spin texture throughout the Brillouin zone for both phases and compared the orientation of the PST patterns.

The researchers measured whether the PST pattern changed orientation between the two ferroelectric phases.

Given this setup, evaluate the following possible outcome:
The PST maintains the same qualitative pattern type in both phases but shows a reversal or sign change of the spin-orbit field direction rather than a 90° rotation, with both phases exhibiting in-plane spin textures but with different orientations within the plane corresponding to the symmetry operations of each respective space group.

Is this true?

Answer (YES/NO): NO